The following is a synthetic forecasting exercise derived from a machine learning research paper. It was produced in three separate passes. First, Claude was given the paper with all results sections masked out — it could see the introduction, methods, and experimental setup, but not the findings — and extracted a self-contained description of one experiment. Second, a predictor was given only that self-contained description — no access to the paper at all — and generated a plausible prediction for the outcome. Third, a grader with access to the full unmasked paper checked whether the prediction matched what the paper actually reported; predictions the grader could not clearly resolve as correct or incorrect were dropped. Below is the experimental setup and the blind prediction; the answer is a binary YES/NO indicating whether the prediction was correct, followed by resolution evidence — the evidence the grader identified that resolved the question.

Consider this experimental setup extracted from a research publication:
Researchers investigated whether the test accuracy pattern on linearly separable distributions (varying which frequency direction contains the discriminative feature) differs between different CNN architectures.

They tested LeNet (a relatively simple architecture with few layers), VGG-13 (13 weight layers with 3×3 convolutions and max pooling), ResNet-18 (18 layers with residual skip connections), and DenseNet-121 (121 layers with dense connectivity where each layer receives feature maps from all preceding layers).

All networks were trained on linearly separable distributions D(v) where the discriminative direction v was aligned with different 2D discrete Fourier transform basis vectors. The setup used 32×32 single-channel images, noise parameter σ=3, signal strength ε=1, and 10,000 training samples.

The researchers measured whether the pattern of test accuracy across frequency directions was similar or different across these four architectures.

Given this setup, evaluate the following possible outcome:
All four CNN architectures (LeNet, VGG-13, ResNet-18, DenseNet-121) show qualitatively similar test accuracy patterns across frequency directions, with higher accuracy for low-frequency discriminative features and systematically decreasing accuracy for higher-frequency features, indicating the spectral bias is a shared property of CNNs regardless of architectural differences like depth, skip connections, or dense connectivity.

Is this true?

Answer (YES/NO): NO